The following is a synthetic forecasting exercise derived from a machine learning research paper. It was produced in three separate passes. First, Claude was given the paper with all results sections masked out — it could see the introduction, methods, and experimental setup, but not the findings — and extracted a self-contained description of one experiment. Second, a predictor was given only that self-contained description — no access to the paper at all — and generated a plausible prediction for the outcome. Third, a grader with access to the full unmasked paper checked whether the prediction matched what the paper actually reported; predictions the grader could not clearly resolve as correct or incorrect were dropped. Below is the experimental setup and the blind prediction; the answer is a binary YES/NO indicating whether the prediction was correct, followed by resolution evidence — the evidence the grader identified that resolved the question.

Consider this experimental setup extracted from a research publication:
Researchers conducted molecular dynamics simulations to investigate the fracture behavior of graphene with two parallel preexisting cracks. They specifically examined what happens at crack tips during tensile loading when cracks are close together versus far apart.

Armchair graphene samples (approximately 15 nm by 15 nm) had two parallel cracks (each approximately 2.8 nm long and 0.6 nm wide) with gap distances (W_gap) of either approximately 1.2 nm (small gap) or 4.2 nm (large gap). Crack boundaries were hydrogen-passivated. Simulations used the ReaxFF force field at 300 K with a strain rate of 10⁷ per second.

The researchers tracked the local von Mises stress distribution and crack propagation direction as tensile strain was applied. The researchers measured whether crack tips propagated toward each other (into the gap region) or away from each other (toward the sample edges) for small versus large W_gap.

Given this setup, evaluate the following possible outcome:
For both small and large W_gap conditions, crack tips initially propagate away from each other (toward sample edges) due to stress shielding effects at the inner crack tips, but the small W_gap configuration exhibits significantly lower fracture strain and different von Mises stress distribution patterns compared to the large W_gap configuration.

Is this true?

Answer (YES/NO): NO